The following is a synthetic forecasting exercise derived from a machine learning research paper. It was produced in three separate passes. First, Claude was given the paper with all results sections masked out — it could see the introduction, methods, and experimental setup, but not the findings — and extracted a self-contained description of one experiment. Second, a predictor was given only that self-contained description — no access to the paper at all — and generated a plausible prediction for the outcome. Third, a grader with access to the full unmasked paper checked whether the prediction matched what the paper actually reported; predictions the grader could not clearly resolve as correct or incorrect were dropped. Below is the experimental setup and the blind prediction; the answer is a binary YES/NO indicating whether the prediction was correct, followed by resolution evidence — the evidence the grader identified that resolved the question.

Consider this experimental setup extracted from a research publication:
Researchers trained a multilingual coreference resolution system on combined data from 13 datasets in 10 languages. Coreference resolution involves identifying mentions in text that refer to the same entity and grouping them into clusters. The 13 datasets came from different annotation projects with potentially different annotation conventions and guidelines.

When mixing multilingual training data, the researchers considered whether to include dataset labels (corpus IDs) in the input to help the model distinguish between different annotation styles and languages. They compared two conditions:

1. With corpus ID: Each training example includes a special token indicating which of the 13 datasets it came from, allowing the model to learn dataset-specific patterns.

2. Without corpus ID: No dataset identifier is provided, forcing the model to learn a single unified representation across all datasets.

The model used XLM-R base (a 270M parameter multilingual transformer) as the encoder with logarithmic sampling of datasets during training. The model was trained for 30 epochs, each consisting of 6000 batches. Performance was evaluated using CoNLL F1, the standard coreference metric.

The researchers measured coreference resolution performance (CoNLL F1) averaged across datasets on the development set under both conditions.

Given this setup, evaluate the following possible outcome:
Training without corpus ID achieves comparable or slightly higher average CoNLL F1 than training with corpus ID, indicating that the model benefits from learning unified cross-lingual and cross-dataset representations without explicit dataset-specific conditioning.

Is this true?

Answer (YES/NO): YES